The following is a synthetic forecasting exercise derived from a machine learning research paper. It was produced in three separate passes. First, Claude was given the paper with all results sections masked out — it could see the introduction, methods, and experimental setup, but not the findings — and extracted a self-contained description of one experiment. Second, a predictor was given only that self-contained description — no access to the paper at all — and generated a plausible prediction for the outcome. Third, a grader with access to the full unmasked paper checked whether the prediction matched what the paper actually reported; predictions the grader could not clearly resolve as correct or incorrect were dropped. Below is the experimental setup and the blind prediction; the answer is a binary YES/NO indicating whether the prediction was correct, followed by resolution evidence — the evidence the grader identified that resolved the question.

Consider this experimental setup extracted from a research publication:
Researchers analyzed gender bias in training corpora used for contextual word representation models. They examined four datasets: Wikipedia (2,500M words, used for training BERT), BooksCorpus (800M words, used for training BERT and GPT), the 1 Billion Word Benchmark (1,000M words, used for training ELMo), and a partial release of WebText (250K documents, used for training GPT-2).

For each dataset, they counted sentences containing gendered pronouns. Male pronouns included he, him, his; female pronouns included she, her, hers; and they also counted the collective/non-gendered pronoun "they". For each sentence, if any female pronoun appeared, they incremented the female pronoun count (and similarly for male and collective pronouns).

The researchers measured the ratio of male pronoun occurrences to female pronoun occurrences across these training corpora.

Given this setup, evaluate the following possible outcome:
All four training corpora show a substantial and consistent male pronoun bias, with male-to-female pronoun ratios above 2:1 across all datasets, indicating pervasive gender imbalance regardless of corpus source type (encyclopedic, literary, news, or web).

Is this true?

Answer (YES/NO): NO